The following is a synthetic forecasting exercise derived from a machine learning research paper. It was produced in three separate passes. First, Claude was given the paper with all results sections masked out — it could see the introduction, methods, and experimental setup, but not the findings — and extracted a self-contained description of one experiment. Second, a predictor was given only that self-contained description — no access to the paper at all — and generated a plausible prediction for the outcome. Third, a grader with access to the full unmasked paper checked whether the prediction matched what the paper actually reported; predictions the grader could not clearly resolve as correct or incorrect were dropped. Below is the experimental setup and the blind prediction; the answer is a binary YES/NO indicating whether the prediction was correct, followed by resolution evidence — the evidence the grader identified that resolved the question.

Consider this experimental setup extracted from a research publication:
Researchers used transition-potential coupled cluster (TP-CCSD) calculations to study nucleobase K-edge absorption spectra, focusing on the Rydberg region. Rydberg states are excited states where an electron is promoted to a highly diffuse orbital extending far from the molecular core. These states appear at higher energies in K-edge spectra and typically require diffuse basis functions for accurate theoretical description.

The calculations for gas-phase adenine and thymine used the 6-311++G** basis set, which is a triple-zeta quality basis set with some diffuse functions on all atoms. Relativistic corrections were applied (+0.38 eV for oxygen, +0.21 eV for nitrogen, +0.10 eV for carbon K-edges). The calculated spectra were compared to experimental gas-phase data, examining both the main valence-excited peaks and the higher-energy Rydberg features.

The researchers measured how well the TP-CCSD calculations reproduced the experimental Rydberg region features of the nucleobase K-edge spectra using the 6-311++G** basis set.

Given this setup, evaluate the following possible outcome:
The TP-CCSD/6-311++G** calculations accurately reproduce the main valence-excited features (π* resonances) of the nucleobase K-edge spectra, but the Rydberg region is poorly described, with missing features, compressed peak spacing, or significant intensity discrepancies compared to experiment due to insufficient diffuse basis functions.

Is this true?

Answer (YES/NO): YES